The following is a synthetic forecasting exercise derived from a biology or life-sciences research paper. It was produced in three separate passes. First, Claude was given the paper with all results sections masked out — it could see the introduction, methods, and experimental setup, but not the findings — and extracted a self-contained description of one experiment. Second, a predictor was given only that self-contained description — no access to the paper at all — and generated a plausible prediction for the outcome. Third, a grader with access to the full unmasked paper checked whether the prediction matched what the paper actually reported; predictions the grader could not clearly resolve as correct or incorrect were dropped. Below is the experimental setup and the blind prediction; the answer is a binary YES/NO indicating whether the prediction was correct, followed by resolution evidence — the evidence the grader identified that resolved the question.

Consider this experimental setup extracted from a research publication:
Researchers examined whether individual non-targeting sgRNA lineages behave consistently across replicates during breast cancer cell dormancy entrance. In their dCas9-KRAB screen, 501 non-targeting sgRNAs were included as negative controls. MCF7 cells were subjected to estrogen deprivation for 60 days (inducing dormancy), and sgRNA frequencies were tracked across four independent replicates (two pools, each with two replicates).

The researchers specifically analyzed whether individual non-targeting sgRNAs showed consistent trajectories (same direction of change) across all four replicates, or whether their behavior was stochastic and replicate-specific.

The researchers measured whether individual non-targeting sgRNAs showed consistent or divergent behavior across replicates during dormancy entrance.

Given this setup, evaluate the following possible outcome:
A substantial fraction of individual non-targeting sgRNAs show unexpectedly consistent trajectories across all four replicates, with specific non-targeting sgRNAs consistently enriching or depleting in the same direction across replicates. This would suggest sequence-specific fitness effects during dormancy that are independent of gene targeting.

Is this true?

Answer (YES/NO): NO